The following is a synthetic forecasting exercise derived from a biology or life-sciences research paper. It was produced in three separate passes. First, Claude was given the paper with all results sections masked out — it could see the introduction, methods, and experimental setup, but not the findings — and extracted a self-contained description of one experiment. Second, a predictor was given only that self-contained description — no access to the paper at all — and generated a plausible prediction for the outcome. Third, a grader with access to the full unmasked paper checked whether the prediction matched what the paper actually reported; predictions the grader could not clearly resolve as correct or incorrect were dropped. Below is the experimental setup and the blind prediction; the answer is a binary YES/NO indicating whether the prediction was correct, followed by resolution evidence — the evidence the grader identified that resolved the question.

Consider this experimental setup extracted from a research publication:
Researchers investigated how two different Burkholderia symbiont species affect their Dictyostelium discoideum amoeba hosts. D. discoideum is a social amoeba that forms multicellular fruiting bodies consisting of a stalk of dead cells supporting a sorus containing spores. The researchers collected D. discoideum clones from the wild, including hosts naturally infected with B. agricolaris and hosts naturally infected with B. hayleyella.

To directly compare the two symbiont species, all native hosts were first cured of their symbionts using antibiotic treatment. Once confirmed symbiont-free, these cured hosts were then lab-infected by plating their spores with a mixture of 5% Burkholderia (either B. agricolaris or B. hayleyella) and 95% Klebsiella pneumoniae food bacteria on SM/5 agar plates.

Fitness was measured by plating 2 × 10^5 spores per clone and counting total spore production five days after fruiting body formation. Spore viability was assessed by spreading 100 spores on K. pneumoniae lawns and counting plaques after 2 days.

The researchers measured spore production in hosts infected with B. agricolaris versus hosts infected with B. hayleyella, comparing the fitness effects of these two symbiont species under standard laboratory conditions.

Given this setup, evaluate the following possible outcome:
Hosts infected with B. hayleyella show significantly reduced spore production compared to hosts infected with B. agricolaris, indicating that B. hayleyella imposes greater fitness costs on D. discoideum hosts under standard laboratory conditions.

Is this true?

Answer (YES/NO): YES